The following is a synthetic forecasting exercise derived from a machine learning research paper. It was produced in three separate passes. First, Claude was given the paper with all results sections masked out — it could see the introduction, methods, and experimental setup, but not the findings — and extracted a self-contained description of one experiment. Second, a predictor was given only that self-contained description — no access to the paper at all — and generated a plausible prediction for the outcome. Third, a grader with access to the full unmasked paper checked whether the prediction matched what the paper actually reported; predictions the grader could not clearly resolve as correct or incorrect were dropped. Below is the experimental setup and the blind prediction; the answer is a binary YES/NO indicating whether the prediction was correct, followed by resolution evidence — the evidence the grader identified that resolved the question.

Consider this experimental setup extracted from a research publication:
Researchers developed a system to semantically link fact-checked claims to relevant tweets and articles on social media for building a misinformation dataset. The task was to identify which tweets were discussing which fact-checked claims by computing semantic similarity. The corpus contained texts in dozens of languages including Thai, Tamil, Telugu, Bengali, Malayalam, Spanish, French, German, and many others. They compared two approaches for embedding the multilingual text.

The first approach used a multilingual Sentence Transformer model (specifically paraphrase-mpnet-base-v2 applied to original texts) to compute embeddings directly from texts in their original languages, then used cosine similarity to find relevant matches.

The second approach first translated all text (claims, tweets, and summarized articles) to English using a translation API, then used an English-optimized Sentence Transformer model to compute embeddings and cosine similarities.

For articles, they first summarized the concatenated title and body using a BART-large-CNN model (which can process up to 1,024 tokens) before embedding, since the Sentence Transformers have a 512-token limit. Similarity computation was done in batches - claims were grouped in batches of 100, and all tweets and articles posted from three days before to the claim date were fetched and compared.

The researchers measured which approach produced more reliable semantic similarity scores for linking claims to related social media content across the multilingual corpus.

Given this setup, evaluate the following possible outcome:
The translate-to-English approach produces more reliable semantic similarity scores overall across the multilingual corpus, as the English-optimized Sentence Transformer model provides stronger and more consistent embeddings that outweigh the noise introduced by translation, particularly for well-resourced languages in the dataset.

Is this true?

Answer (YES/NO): NO